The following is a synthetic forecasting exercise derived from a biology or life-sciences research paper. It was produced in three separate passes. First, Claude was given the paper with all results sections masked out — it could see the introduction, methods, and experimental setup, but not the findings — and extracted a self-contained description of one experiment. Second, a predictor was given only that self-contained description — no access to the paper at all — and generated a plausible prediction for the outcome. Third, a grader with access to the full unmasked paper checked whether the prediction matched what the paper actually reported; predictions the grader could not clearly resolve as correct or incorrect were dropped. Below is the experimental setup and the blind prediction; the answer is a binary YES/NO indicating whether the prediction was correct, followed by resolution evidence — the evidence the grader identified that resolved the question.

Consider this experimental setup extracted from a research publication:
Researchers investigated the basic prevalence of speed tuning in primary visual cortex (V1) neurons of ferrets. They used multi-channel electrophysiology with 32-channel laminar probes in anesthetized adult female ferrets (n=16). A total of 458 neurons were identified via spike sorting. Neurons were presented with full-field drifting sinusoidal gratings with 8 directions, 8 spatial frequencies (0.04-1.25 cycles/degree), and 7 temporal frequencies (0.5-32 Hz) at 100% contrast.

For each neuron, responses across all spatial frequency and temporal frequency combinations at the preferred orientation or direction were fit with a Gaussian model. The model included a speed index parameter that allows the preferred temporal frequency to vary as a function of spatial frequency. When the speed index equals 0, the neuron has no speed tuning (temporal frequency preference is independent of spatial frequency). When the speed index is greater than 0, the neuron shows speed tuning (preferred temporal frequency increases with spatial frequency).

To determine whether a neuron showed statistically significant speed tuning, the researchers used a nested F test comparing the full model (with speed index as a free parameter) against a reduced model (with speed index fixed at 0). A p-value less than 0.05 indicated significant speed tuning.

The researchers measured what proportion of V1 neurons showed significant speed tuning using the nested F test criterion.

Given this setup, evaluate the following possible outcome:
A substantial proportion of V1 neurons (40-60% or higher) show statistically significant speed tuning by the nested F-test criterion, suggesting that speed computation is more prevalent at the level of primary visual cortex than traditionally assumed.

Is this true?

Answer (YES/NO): YES